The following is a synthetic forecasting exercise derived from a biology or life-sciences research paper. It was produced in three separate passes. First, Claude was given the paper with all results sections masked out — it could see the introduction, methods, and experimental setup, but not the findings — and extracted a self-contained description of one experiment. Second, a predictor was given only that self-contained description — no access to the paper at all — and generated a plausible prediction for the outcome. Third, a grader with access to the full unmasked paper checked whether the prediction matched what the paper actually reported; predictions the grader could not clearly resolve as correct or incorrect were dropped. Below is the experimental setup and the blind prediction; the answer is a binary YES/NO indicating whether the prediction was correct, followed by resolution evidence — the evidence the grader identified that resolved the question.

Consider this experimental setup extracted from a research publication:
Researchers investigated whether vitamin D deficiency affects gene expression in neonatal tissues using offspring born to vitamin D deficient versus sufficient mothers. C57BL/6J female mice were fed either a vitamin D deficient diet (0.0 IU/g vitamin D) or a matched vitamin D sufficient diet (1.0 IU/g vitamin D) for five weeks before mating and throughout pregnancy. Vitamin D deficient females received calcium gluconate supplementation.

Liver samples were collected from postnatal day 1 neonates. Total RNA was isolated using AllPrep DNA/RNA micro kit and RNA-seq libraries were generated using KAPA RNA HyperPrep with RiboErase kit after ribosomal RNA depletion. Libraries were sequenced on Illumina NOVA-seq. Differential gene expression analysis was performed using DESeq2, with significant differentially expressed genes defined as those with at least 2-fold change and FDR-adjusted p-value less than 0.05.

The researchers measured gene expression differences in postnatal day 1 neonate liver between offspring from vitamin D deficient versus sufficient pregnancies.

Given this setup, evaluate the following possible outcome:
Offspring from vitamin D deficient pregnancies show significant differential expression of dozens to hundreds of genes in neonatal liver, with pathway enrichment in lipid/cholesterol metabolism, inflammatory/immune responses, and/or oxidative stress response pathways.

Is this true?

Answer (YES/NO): NO